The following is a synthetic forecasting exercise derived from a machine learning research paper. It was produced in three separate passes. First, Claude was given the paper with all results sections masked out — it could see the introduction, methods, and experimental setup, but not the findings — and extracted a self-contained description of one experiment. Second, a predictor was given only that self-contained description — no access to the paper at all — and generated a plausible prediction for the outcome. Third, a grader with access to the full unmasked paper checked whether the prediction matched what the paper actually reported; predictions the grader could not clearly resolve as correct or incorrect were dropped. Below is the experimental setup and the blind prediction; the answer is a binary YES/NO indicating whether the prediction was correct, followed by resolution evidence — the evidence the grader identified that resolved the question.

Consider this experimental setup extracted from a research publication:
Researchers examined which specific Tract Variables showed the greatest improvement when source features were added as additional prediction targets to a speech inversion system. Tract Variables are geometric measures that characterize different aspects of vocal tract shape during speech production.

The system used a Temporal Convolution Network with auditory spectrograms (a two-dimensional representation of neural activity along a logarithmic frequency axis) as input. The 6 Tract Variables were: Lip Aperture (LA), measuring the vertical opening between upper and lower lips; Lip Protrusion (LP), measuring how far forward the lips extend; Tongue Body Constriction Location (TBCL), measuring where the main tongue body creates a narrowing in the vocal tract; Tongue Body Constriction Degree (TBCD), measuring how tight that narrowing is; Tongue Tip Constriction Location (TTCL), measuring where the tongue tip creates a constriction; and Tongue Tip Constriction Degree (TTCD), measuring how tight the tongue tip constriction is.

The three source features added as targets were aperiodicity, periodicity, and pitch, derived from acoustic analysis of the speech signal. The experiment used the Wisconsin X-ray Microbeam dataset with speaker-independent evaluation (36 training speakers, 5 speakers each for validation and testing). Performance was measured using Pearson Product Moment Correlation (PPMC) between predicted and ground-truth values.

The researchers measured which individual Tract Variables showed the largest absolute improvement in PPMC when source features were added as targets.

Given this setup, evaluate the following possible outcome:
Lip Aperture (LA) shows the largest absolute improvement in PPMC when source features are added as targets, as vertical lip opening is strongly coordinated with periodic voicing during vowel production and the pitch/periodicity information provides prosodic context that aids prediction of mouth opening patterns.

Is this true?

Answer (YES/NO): NO